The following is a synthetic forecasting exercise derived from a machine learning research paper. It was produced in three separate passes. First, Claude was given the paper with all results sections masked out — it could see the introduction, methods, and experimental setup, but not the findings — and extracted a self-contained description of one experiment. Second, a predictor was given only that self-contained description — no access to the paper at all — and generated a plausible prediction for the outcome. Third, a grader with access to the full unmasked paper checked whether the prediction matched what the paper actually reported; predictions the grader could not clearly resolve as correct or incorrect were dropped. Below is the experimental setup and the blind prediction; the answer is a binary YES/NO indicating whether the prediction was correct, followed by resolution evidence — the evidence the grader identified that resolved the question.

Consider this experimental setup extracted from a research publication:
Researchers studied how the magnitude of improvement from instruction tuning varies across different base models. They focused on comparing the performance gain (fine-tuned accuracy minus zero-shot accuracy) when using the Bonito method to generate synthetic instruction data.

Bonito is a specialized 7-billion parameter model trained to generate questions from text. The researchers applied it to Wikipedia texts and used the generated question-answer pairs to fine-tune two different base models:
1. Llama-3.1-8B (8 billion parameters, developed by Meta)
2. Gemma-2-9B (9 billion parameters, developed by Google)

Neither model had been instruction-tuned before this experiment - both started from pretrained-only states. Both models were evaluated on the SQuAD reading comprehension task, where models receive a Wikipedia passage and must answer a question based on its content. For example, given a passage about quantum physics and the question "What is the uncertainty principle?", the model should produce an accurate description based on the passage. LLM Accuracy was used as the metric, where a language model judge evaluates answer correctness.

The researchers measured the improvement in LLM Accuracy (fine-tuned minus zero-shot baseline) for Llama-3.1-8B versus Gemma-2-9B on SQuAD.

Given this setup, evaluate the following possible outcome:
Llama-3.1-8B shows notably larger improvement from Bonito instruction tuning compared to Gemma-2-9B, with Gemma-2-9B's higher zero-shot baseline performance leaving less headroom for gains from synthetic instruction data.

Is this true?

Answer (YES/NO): NO